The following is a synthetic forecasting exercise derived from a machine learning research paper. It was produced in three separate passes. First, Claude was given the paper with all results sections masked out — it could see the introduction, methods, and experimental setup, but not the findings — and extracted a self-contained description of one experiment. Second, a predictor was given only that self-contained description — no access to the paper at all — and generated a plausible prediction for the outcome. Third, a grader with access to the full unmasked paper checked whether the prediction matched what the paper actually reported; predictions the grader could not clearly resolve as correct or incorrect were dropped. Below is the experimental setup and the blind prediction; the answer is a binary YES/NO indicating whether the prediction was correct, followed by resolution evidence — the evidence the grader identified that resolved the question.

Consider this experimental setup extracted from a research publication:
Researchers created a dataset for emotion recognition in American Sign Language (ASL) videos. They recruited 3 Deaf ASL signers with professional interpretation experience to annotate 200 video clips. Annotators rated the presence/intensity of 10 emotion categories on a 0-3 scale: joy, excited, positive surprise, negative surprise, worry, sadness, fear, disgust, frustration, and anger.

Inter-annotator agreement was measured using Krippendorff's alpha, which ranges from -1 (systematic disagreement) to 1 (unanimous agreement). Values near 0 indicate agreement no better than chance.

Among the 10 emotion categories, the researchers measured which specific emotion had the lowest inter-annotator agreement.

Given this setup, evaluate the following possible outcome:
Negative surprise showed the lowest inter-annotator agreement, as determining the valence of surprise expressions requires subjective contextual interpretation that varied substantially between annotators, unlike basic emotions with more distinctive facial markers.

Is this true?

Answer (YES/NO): YES